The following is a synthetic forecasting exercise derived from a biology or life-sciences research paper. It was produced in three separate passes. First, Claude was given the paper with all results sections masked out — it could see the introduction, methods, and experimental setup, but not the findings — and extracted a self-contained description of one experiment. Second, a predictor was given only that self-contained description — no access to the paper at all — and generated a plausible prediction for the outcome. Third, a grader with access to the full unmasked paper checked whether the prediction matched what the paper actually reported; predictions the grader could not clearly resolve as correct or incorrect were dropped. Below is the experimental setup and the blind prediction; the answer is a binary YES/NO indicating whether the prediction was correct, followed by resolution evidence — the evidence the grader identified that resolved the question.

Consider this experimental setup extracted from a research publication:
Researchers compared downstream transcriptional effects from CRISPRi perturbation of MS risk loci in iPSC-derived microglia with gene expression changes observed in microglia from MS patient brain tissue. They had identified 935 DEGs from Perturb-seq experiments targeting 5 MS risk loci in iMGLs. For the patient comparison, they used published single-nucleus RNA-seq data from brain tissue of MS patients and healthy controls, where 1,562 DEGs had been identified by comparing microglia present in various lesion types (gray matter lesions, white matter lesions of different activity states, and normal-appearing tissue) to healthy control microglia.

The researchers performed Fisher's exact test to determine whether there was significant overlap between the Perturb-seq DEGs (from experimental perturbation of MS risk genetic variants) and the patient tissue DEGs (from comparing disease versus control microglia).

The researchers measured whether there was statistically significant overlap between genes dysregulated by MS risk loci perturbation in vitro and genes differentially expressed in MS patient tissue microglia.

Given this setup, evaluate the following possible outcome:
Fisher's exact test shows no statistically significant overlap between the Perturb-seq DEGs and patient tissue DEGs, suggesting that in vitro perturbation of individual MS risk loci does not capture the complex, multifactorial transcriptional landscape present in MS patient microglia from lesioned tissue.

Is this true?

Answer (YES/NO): NO